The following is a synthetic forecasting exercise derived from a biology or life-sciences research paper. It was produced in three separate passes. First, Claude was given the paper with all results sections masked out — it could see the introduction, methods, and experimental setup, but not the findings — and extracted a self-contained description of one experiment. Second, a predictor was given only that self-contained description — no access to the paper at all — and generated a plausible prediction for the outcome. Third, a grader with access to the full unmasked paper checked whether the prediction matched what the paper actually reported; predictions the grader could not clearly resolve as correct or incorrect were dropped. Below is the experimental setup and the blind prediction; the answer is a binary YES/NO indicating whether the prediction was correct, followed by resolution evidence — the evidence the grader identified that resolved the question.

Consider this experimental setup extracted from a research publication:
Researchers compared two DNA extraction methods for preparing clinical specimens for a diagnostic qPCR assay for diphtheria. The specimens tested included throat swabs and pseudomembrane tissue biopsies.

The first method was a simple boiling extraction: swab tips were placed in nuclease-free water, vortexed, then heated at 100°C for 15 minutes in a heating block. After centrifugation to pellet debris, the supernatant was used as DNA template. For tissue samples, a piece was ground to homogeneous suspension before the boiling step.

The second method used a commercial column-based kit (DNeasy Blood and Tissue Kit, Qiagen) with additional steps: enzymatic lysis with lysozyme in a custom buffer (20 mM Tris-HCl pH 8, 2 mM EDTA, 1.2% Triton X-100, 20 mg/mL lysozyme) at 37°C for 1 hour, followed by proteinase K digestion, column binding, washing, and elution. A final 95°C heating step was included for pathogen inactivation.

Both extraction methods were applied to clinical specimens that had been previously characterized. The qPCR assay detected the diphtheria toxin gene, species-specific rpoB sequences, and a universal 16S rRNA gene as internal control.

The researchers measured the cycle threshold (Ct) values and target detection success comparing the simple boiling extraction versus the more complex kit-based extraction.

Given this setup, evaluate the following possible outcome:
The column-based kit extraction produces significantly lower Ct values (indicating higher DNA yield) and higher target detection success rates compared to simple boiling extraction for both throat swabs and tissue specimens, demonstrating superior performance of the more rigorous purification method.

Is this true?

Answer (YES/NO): NO